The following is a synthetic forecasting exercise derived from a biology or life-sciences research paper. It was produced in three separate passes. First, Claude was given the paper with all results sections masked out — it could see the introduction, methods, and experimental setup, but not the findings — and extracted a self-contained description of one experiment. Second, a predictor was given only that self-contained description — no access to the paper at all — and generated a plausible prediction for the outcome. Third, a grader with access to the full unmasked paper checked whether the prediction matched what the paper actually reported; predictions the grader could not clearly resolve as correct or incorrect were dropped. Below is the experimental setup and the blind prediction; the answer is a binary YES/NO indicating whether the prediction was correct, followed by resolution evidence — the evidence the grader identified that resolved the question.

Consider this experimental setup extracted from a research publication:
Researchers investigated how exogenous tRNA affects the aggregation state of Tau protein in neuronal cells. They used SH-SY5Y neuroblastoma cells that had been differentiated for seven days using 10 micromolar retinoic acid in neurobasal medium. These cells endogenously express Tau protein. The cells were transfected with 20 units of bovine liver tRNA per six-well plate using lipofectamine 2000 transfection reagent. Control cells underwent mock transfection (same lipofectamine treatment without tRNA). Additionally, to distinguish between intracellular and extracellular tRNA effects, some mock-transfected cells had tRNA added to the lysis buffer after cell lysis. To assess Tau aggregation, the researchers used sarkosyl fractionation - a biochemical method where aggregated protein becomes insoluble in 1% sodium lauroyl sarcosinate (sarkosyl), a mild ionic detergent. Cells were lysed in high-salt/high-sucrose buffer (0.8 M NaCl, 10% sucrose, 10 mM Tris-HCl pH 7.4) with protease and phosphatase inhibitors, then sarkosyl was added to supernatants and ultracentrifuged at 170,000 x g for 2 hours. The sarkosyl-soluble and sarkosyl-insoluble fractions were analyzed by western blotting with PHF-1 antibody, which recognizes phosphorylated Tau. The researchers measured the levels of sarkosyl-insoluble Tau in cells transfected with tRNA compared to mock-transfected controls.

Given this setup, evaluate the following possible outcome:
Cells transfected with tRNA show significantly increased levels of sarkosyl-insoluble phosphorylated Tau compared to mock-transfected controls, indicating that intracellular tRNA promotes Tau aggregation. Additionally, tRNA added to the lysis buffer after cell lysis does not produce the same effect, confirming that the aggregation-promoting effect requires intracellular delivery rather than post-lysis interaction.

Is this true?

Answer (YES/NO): YES